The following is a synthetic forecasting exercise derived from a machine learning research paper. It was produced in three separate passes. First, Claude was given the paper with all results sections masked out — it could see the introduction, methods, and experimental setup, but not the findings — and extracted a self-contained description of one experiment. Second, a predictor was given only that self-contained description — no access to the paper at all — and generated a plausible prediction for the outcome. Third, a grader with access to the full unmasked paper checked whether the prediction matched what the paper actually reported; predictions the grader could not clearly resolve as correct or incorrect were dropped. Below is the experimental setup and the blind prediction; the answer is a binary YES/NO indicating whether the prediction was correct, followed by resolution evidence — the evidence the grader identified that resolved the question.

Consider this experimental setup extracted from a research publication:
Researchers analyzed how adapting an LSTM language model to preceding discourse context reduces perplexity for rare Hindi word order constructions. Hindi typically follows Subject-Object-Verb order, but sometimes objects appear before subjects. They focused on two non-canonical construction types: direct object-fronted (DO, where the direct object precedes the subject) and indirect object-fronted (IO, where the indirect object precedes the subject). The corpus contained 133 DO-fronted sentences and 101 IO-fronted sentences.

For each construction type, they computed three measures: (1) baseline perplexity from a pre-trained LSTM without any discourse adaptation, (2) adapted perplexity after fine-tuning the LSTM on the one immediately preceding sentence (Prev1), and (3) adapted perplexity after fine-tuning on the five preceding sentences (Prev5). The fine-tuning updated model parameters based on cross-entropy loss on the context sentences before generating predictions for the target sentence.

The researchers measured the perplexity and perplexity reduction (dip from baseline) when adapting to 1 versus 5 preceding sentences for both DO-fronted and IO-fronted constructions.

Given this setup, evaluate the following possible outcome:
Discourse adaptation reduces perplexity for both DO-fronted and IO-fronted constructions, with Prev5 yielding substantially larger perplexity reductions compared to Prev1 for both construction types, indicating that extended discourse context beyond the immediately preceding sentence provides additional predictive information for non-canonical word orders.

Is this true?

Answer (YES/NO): NO